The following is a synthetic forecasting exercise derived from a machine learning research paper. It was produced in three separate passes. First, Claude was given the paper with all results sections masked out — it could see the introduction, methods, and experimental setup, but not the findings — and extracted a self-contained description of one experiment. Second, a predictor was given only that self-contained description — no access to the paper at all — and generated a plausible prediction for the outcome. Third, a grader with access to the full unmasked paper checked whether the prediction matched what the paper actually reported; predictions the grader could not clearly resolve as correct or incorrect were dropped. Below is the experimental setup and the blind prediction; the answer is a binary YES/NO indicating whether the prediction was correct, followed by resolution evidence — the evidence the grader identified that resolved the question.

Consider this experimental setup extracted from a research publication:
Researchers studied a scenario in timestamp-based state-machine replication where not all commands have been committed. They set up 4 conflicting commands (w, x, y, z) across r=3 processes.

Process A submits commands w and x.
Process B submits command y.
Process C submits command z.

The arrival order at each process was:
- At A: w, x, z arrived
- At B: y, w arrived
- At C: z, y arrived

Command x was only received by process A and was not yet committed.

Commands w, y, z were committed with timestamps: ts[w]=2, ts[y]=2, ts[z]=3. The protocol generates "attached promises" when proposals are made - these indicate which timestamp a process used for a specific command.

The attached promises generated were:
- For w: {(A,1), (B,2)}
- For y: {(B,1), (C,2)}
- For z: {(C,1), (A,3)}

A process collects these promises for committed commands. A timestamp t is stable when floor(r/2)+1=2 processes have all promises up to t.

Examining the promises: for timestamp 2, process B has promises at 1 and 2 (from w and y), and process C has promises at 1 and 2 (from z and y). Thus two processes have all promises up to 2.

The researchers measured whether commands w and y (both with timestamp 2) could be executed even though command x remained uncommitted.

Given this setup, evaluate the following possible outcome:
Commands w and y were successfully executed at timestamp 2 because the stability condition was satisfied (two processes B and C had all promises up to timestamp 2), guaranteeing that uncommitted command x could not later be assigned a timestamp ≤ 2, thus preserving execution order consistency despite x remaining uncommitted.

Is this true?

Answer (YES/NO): YES